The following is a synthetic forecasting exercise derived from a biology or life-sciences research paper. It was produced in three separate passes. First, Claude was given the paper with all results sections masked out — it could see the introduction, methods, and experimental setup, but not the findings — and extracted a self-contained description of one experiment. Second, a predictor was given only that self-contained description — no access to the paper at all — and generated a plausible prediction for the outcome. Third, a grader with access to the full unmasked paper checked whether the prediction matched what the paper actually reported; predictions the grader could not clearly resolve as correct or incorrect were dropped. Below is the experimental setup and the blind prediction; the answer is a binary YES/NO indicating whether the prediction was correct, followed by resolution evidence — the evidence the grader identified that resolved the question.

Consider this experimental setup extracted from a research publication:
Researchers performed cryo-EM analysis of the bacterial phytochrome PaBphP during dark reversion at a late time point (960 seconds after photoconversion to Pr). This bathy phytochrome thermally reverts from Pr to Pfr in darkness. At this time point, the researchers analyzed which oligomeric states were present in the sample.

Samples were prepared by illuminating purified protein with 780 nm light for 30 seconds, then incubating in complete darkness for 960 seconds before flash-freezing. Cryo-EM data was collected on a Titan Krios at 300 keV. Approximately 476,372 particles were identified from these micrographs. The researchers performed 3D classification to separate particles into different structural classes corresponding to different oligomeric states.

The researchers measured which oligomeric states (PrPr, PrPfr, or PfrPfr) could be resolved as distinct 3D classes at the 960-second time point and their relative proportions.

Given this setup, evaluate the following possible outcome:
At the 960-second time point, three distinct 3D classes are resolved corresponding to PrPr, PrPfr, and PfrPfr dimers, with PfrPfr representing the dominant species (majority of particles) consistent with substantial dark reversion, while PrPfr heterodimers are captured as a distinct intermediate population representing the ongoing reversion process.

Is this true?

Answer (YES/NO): NO